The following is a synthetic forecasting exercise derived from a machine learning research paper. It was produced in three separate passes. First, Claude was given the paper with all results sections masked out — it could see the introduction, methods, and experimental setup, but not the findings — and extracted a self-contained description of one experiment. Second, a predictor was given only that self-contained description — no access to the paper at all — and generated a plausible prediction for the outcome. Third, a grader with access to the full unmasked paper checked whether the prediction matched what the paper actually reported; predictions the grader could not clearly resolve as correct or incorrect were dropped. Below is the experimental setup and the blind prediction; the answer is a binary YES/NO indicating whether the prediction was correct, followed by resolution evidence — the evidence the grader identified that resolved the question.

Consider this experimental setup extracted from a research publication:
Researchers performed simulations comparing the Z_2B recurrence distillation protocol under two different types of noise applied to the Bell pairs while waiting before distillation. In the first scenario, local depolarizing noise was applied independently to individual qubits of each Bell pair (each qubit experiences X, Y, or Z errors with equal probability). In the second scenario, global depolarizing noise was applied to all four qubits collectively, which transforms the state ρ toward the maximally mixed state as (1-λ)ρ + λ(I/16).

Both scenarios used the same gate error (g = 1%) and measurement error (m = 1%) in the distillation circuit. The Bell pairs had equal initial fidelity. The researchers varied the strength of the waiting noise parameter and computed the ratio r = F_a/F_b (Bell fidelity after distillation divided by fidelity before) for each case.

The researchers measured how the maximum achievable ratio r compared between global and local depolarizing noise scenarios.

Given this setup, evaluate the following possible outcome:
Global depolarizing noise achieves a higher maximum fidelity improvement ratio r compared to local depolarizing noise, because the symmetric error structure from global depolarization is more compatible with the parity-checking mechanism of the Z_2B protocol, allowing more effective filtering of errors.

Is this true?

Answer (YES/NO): YES